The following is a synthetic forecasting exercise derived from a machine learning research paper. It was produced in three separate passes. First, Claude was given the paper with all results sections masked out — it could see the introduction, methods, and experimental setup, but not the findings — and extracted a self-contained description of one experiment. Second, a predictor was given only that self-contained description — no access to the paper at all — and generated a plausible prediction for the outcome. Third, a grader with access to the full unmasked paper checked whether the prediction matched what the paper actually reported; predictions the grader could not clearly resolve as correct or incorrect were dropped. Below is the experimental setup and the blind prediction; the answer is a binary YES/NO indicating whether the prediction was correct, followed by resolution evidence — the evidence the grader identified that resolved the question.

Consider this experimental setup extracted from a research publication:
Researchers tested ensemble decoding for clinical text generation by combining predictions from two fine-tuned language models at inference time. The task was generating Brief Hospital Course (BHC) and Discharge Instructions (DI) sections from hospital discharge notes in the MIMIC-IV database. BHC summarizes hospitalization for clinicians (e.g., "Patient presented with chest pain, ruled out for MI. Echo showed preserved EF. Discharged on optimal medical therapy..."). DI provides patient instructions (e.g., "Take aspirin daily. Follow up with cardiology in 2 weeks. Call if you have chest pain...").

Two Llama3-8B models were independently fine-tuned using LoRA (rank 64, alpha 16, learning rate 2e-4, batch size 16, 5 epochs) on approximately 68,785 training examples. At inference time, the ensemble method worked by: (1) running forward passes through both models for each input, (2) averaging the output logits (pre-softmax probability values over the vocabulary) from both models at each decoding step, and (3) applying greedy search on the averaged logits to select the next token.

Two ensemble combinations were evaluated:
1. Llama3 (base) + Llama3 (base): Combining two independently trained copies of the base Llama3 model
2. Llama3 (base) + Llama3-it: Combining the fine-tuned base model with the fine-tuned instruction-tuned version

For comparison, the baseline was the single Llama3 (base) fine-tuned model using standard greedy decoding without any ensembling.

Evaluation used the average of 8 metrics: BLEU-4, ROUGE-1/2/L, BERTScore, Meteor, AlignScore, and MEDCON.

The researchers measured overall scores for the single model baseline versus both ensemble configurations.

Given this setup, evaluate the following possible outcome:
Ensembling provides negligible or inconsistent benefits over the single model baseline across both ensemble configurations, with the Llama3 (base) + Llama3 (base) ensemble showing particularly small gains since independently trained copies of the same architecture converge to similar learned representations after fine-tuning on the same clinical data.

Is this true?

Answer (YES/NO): NO